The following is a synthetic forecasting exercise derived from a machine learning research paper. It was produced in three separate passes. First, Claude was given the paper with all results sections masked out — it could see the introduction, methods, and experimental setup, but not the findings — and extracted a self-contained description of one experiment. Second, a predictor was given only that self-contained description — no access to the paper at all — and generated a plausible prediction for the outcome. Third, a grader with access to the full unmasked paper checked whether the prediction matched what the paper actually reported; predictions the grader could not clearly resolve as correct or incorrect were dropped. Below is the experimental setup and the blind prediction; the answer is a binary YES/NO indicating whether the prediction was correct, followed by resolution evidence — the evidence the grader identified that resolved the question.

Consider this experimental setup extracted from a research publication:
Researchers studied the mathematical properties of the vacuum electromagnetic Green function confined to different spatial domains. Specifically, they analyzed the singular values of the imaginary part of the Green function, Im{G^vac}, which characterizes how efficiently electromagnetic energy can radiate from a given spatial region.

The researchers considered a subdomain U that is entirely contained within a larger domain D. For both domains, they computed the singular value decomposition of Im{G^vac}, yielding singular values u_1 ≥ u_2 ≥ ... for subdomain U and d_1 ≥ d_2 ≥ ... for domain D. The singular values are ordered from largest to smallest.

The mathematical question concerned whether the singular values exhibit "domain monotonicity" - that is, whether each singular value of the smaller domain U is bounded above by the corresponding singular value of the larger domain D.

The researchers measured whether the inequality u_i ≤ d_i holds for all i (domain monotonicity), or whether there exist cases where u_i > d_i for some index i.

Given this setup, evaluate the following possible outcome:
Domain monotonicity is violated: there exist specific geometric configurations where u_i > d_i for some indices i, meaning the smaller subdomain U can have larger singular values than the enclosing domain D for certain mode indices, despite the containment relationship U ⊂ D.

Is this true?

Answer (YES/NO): NO